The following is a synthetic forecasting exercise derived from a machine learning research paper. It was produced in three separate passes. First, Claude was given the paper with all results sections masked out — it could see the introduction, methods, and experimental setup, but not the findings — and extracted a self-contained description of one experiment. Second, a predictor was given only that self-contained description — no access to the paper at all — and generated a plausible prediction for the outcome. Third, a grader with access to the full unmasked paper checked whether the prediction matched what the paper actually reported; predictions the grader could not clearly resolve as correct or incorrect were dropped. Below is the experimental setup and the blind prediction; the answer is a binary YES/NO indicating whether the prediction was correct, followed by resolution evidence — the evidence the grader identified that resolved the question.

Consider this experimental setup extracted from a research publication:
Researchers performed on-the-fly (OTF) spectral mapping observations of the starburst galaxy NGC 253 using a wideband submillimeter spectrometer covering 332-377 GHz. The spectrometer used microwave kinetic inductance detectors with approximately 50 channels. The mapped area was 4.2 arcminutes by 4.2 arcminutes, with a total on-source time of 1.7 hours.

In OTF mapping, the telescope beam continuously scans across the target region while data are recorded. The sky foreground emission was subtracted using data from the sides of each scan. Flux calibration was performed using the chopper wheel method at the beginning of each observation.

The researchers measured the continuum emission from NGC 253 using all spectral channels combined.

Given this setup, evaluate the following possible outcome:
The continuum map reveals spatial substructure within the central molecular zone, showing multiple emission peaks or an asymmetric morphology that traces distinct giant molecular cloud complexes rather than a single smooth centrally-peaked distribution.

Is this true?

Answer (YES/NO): NO